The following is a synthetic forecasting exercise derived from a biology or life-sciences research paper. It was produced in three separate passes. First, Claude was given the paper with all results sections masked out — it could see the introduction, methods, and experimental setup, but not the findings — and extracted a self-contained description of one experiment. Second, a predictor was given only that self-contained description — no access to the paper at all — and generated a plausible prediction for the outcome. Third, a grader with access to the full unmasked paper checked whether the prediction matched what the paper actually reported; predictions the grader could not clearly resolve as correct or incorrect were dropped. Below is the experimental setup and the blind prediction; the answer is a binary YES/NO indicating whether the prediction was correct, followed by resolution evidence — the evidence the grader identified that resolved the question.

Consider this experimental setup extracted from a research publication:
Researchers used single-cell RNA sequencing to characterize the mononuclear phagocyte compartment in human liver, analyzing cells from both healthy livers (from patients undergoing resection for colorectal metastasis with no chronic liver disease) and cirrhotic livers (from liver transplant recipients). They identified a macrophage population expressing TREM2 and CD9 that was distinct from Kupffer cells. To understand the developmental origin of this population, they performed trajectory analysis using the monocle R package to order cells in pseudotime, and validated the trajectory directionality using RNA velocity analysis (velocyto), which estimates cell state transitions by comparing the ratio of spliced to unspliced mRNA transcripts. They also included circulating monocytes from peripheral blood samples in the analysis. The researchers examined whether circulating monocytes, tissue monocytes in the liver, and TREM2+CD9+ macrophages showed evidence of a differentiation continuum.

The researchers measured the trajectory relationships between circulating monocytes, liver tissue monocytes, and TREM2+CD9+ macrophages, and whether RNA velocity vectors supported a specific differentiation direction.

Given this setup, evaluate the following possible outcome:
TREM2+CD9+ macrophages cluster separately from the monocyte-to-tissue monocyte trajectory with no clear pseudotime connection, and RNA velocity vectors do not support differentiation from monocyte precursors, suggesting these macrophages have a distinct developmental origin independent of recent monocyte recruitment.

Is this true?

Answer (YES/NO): NO